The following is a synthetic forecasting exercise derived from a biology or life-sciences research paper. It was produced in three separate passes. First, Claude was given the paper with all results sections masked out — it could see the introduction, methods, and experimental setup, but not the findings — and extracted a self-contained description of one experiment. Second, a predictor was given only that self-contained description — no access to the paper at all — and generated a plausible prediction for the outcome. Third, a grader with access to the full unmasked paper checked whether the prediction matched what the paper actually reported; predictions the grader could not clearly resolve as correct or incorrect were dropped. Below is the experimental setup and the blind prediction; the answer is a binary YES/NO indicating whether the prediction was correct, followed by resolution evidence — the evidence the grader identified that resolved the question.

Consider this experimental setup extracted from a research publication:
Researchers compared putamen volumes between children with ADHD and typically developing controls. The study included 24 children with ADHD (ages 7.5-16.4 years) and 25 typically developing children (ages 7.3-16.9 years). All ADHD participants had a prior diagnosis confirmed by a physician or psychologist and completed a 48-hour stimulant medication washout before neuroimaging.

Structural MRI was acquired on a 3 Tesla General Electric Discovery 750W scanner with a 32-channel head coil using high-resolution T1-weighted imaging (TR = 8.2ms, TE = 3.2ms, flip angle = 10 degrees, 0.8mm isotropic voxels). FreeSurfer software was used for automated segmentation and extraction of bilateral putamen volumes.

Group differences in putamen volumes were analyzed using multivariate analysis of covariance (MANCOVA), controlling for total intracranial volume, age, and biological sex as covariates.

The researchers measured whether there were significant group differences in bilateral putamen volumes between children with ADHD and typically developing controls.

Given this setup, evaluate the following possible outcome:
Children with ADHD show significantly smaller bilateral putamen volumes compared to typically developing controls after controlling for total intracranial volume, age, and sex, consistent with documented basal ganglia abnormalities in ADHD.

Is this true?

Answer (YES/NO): NO